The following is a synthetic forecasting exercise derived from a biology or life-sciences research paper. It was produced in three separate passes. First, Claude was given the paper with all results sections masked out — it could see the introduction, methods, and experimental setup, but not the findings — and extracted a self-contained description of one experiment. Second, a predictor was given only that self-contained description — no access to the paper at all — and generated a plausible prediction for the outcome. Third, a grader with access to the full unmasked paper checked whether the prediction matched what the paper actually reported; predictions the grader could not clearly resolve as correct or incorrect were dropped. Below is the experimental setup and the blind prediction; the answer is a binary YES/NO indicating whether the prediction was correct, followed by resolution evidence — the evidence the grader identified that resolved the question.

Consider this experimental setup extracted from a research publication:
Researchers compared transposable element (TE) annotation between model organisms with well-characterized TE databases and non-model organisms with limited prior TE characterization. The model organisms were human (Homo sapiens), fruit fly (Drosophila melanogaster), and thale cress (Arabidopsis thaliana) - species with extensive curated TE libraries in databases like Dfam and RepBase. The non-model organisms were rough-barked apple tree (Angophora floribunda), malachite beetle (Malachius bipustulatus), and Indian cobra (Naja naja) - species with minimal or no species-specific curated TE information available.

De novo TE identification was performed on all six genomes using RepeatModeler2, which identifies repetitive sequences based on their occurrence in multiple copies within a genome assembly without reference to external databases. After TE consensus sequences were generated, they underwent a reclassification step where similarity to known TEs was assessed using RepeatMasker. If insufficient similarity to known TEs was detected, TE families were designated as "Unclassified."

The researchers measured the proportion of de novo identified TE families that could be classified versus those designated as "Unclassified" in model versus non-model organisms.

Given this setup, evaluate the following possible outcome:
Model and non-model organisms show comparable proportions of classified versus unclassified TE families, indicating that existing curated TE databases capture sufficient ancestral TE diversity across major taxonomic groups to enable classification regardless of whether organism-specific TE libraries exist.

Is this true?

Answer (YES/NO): NO